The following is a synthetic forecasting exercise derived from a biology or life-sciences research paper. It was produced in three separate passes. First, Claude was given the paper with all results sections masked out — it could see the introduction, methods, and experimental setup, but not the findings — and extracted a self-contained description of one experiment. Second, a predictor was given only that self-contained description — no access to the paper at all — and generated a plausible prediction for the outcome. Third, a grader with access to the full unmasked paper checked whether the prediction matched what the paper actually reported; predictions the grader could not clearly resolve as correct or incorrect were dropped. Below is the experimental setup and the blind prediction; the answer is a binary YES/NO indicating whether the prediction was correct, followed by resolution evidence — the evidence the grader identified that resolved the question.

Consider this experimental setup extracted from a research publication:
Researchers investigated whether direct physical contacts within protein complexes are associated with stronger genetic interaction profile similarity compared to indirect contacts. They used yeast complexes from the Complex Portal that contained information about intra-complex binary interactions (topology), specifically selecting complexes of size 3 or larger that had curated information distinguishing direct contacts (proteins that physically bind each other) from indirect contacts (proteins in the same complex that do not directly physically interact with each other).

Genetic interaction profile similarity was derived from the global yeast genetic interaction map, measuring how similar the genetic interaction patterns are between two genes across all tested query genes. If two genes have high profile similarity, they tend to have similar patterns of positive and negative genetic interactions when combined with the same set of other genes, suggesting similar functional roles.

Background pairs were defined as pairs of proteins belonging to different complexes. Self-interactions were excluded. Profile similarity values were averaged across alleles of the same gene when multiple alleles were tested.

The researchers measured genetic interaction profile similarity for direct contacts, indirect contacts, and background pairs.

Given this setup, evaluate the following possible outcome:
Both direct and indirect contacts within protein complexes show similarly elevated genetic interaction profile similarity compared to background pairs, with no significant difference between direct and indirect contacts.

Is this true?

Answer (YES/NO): NO